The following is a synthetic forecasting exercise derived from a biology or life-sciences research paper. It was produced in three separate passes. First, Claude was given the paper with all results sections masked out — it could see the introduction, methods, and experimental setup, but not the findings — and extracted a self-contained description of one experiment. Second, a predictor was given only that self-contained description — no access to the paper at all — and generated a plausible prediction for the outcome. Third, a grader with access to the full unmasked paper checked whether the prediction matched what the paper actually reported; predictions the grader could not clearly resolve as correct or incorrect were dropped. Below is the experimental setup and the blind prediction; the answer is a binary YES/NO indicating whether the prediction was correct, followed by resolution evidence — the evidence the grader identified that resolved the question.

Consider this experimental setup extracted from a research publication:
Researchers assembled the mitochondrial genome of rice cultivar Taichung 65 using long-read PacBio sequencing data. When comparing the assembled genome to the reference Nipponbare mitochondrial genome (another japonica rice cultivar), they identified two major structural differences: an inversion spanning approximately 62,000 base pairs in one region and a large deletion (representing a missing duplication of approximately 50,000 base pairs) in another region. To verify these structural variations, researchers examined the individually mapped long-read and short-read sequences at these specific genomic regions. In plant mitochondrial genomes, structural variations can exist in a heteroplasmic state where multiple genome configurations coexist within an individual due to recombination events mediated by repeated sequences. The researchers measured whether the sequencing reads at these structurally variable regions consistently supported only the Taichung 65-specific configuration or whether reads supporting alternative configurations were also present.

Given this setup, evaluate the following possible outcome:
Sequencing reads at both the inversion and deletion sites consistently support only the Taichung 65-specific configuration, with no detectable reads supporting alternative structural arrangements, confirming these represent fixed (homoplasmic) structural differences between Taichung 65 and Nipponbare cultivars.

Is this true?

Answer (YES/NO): NO